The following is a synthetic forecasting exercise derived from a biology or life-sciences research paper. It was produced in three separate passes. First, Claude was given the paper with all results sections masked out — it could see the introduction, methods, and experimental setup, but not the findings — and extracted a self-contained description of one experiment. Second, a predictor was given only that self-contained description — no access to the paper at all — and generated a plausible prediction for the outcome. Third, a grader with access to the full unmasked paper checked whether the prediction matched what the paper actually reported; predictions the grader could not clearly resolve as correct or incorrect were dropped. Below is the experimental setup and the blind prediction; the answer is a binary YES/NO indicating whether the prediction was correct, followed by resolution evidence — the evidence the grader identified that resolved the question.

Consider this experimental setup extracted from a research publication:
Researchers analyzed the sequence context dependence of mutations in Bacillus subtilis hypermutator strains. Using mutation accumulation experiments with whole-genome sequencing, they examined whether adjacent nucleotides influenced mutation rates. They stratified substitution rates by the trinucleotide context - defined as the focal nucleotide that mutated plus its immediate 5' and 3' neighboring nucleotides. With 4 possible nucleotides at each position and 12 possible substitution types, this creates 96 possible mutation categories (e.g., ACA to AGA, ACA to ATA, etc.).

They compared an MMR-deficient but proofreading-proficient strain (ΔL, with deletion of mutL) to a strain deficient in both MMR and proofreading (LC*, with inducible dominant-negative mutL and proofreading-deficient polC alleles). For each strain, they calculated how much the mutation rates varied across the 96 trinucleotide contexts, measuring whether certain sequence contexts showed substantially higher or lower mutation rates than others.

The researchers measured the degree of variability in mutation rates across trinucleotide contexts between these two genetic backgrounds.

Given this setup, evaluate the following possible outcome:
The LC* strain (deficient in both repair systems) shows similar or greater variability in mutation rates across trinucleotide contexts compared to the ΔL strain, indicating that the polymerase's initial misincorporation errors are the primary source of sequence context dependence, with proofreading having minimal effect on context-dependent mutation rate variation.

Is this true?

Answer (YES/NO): NO